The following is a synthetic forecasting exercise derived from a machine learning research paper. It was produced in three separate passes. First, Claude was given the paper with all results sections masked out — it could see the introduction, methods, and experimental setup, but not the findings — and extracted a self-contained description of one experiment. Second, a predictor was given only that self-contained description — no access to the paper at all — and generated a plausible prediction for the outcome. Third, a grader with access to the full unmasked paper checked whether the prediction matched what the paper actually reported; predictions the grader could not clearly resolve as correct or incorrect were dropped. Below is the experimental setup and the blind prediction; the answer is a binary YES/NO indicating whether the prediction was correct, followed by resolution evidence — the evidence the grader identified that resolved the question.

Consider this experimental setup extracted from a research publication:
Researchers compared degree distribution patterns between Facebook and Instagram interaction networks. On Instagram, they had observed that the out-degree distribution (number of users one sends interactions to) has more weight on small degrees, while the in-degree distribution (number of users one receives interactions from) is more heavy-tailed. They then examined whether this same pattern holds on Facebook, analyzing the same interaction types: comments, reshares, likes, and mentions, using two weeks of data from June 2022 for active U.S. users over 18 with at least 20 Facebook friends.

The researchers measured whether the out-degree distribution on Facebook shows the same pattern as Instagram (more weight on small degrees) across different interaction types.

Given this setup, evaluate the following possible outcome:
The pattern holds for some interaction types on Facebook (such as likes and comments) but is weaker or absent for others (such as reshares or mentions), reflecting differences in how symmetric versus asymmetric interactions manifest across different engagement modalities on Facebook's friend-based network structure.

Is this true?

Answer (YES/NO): NO